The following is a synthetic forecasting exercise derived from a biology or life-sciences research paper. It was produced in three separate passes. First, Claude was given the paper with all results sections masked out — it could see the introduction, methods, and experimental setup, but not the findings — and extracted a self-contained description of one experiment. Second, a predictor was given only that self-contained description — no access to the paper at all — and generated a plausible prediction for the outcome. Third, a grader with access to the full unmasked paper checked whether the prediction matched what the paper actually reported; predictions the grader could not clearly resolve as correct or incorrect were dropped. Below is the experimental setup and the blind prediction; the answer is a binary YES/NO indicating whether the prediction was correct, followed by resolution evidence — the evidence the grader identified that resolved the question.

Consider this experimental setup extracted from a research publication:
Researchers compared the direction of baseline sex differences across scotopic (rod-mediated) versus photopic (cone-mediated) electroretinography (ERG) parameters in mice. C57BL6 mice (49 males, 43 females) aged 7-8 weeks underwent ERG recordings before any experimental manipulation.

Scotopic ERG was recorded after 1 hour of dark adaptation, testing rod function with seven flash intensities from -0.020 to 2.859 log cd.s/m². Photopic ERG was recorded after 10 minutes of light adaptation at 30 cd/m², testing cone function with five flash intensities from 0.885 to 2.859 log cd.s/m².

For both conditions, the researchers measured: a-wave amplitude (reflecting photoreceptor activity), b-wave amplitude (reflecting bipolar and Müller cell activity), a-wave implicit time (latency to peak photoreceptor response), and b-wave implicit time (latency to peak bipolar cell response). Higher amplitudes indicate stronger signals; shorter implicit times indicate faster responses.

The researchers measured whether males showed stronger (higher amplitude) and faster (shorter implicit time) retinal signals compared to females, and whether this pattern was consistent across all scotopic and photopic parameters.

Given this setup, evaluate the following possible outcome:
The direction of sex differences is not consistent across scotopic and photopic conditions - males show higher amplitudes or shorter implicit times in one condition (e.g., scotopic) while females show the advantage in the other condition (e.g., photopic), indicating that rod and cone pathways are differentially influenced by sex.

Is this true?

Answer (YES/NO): NO